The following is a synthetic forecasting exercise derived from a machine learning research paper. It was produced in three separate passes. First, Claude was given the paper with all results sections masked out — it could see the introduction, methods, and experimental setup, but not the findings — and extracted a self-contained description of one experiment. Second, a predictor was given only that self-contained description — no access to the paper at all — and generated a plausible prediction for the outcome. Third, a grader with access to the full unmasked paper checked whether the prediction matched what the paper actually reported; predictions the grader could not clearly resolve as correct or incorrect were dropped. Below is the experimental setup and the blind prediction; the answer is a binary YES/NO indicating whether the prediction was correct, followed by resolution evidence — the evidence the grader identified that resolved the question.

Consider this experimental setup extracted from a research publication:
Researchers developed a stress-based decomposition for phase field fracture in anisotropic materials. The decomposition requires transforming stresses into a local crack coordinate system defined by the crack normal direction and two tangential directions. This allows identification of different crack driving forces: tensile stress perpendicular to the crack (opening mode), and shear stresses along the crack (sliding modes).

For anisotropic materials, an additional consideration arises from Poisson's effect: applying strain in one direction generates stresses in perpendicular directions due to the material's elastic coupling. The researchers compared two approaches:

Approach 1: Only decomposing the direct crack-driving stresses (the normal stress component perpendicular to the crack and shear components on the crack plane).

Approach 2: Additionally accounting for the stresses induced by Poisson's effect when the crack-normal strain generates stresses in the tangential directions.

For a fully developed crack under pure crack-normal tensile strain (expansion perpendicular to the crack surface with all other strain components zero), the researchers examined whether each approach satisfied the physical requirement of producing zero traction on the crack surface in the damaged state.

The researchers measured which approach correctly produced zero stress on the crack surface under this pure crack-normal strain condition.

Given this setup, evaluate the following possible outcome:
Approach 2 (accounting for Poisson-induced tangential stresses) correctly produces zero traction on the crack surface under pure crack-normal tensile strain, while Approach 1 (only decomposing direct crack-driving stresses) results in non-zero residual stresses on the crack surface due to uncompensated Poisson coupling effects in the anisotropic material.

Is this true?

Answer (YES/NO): YES